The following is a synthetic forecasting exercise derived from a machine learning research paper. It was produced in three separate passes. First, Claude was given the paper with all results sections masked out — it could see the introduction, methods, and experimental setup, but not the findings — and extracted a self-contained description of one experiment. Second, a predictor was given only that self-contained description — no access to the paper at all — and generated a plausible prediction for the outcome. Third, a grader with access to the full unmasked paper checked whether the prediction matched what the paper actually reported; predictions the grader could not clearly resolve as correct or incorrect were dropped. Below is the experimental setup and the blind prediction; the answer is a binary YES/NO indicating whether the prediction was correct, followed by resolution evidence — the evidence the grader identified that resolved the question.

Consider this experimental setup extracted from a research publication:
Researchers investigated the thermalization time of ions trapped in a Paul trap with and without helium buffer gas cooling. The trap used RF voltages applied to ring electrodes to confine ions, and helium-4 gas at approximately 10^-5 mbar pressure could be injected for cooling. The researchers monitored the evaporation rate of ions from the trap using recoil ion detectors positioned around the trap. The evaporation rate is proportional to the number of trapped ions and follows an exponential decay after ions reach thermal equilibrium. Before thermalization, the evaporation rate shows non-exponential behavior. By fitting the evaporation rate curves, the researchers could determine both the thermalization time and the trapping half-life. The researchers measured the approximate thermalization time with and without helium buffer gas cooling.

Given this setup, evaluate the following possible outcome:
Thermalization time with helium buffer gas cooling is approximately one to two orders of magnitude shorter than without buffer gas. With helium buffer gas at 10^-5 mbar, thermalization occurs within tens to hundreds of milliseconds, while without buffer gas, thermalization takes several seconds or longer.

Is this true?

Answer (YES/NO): NO